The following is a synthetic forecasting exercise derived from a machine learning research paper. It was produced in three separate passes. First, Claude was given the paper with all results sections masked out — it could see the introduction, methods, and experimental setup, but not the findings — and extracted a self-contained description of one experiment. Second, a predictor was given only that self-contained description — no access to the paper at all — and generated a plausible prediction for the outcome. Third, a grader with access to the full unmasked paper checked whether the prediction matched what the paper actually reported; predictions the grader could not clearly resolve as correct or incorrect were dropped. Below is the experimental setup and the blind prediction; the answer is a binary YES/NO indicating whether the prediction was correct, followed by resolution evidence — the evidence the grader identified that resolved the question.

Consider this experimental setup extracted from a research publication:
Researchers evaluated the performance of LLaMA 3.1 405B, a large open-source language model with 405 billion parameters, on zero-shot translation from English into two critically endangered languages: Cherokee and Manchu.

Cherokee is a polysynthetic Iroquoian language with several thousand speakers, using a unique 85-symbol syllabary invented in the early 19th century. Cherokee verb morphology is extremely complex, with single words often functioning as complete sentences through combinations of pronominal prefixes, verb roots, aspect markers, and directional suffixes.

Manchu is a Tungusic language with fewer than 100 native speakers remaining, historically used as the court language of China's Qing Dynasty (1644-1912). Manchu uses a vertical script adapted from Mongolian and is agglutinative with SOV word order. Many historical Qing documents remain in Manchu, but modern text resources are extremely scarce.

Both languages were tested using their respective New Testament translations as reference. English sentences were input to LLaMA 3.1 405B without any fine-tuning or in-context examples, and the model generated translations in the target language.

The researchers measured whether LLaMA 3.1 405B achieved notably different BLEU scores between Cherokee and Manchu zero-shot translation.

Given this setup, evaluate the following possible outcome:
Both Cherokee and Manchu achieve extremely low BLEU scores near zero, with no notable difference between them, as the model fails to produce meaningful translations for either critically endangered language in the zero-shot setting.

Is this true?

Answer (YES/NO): YES